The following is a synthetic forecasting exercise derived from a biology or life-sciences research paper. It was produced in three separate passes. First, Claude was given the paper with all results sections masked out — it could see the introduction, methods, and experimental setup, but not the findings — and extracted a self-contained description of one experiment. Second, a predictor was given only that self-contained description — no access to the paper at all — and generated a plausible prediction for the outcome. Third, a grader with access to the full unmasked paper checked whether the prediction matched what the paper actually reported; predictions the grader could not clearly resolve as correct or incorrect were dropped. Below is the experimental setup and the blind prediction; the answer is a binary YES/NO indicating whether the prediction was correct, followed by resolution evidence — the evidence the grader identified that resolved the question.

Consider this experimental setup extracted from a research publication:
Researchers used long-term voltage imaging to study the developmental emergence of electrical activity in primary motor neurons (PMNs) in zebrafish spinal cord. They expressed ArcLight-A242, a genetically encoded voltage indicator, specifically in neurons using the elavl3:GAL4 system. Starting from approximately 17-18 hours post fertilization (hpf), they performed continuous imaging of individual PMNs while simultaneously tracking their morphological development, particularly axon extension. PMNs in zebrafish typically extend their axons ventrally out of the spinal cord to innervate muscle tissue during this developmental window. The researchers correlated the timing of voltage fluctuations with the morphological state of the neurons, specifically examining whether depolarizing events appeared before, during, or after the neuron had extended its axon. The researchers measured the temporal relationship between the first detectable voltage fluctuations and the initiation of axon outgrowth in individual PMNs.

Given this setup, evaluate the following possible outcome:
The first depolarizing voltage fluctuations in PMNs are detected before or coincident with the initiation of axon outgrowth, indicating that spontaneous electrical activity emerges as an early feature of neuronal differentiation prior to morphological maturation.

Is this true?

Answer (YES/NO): YES